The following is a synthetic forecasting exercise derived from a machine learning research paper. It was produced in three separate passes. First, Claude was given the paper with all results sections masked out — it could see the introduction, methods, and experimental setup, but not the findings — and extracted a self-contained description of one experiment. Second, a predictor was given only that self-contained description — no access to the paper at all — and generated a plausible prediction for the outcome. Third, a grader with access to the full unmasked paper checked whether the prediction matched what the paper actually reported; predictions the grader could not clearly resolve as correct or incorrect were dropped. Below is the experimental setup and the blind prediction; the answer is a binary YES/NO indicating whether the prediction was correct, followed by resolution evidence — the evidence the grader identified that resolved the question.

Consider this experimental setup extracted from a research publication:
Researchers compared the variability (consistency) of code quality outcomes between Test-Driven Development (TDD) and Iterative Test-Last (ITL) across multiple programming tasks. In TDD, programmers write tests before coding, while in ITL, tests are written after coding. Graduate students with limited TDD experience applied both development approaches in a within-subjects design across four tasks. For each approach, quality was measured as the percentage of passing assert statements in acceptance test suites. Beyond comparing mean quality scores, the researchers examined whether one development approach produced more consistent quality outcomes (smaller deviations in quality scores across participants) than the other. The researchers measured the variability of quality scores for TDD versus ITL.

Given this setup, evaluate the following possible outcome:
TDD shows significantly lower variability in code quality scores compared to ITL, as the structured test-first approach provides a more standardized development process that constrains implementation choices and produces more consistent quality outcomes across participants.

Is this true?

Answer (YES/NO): NO